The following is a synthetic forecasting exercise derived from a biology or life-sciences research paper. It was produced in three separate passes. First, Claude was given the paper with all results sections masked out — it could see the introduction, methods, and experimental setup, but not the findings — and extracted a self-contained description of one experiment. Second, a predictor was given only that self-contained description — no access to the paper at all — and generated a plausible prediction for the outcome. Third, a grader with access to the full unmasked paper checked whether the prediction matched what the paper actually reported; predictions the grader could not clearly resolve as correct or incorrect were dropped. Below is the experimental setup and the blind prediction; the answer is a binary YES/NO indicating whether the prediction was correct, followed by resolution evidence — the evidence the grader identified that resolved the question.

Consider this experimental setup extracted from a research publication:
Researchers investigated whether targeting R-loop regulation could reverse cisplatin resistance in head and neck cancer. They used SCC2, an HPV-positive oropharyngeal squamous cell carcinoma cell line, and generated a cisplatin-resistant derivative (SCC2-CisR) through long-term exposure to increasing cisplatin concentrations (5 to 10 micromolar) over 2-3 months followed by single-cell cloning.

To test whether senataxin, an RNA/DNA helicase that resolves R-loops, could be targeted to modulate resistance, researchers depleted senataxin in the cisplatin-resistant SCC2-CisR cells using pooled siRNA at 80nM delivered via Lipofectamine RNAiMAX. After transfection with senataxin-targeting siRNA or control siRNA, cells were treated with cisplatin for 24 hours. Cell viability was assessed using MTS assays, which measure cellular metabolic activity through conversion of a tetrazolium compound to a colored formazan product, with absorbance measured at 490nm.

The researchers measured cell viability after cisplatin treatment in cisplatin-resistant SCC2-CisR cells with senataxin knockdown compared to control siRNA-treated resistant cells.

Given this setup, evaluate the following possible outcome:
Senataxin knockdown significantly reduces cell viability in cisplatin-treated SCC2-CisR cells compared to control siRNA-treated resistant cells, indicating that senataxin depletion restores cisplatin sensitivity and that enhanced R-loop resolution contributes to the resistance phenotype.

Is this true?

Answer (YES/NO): YES